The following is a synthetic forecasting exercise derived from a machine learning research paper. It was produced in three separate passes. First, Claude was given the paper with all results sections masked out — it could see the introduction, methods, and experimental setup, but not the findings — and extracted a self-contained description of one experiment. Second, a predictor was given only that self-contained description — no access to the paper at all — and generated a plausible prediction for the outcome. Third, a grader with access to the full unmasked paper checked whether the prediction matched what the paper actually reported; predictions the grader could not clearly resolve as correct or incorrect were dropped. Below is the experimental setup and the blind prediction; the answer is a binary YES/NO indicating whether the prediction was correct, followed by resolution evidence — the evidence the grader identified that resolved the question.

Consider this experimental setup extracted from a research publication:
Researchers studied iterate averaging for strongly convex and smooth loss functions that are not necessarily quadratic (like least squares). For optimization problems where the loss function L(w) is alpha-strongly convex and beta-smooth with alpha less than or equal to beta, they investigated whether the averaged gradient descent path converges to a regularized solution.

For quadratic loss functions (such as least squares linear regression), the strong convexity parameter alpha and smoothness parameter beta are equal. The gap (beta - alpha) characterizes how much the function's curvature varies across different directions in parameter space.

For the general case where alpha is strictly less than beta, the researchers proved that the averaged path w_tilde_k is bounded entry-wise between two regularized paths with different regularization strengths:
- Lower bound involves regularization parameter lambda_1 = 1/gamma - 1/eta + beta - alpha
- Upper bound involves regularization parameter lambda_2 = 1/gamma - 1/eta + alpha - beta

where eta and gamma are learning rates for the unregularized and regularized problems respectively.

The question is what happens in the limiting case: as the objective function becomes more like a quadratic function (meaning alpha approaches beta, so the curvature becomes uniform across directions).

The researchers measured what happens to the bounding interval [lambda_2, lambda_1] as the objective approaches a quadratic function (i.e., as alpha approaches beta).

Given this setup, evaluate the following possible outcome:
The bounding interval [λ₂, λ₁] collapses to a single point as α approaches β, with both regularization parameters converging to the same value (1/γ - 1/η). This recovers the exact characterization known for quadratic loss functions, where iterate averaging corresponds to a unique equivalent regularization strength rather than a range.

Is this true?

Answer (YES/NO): YES